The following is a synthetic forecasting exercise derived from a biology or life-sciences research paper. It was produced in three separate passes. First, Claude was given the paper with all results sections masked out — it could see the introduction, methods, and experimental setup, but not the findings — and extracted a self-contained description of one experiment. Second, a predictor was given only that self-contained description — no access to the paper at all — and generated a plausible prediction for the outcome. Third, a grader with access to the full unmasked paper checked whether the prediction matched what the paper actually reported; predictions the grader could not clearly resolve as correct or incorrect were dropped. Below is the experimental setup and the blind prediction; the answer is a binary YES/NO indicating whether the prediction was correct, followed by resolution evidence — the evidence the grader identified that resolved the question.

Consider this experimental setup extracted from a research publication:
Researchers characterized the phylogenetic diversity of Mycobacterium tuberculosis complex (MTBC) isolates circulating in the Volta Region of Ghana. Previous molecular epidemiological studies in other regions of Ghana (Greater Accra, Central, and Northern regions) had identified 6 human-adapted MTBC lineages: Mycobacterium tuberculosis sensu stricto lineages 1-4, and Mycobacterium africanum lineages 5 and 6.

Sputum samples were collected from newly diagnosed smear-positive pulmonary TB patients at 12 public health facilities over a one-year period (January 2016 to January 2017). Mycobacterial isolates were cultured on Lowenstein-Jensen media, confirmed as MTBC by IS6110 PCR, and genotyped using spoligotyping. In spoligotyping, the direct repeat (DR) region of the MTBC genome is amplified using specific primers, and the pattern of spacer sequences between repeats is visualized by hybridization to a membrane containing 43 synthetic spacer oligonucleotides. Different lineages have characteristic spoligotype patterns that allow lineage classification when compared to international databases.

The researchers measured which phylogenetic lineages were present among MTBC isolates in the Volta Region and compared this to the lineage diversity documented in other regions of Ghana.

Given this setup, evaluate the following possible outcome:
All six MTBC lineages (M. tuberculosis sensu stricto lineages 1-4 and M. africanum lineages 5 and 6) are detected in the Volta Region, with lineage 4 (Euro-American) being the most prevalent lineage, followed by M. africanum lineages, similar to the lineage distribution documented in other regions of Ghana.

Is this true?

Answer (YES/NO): YES